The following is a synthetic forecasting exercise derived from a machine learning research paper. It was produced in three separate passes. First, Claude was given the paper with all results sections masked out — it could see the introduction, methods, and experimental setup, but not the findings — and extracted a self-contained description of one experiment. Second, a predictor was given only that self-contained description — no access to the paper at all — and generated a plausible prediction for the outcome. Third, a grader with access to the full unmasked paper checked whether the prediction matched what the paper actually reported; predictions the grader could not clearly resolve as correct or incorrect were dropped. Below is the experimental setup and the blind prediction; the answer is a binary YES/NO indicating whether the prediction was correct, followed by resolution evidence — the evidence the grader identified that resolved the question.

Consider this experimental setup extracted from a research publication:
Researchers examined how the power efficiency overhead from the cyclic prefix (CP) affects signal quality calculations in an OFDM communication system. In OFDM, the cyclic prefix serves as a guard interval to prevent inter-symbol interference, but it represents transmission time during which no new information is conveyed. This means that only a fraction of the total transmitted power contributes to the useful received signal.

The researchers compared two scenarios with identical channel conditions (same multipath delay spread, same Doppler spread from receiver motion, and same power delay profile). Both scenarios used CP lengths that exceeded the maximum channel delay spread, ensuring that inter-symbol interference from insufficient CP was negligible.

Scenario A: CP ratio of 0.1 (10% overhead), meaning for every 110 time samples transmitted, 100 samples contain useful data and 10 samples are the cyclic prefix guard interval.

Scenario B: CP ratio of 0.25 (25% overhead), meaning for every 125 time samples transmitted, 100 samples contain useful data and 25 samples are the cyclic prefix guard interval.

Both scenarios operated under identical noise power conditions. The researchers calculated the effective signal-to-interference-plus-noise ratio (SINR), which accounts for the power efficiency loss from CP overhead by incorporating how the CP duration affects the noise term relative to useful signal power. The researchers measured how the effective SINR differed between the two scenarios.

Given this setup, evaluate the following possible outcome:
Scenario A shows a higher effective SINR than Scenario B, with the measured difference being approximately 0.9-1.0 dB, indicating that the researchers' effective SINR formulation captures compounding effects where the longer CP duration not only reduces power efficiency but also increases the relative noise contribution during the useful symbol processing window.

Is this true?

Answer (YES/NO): NO